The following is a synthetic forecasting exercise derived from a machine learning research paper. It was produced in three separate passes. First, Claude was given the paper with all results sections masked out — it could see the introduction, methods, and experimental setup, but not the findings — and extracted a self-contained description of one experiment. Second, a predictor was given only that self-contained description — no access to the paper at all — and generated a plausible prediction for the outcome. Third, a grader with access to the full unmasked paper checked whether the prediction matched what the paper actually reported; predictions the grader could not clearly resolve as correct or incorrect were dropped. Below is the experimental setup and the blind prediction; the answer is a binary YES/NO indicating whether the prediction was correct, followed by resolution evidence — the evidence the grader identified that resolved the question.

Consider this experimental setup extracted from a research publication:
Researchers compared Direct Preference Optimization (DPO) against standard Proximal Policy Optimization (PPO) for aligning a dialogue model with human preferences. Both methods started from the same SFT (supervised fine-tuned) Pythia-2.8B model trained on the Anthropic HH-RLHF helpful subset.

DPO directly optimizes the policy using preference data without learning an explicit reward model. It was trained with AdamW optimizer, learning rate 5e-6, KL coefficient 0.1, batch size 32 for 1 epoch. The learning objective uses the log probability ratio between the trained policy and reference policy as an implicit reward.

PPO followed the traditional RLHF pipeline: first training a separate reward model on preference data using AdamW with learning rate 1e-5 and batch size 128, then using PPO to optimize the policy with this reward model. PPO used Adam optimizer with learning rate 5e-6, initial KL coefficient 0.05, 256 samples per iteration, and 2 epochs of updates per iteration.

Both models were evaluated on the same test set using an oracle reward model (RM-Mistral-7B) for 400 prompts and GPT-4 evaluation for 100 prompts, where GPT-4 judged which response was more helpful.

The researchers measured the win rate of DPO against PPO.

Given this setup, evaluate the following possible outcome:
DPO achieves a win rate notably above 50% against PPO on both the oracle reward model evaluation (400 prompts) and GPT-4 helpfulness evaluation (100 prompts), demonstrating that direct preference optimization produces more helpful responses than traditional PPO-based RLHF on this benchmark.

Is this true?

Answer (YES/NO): YES